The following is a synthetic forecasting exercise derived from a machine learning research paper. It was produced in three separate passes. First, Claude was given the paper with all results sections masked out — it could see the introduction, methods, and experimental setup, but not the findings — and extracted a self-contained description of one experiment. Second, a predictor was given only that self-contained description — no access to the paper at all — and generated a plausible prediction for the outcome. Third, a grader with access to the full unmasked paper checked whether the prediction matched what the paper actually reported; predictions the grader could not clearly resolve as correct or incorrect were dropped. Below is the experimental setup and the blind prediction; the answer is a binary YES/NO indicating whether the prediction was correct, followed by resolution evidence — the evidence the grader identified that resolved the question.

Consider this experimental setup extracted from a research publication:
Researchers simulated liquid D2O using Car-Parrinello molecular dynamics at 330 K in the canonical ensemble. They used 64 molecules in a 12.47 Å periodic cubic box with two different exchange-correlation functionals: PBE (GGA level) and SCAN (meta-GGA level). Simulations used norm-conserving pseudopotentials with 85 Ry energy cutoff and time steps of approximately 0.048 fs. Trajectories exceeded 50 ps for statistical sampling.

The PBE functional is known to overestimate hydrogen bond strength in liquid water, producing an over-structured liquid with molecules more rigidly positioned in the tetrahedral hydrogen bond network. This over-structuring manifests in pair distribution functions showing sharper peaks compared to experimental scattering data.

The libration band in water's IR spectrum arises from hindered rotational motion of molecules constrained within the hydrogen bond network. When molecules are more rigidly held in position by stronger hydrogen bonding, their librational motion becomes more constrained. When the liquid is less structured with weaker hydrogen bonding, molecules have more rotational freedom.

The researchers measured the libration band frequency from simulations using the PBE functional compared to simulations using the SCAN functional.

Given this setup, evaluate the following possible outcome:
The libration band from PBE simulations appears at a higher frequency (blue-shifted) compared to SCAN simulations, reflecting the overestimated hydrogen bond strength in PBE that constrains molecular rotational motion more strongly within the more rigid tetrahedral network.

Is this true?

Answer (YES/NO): YES